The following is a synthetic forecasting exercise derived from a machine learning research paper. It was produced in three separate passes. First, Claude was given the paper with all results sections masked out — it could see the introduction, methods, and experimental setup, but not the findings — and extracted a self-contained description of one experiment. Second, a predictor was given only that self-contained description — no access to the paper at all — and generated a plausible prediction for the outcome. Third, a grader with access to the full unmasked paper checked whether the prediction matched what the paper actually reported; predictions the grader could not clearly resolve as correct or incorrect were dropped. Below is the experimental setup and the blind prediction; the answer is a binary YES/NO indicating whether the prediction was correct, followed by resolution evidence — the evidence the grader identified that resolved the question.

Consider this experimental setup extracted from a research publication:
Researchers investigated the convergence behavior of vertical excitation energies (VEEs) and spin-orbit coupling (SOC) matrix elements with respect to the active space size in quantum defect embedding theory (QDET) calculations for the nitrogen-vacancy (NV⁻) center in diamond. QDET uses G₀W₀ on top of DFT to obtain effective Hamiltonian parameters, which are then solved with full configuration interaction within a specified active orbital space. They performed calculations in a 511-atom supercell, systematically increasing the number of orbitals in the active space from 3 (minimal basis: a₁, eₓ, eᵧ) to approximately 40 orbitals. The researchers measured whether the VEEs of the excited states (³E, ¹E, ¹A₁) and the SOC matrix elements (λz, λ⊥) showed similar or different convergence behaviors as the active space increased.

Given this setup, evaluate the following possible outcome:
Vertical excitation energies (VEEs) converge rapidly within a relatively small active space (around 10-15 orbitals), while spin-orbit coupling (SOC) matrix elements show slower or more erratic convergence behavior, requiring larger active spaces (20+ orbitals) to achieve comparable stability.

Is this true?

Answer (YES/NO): NO